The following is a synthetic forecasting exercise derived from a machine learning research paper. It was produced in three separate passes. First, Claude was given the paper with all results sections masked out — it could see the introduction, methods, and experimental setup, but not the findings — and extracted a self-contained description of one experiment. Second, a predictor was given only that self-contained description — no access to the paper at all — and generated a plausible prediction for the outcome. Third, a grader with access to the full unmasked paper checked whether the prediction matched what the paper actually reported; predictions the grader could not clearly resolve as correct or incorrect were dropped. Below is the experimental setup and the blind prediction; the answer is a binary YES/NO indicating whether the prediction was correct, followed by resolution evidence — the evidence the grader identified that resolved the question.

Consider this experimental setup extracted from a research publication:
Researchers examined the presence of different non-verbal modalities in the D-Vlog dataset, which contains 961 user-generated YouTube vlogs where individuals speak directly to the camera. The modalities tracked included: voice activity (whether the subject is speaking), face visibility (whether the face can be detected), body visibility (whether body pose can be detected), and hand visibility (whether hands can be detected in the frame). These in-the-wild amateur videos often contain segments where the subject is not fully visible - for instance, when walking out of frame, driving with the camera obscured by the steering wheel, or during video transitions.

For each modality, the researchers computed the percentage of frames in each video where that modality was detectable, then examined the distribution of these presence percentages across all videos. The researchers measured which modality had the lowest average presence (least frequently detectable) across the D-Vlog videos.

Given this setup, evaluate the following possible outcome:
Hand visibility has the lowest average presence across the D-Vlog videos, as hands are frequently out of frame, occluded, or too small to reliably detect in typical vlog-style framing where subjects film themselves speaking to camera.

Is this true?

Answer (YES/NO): YES